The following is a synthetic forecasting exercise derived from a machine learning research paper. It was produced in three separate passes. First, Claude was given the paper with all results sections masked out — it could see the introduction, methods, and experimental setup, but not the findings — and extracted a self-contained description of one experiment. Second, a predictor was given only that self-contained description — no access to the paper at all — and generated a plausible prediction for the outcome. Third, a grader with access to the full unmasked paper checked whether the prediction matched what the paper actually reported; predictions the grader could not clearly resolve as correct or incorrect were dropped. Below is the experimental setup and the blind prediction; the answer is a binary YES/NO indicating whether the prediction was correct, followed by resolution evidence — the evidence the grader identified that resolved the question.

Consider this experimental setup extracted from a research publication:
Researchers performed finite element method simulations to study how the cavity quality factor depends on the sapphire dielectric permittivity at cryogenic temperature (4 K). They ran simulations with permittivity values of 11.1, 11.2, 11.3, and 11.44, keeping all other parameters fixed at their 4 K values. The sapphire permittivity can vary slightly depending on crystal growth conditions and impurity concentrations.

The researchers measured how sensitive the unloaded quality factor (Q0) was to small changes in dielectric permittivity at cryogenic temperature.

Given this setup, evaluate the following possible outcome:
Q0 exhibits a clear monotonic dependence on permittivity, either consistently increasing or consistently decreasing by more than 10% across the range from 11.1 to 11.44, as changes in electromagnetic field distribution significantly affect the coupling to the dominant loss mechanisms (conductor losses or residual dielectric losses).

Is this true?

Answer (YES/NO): NO